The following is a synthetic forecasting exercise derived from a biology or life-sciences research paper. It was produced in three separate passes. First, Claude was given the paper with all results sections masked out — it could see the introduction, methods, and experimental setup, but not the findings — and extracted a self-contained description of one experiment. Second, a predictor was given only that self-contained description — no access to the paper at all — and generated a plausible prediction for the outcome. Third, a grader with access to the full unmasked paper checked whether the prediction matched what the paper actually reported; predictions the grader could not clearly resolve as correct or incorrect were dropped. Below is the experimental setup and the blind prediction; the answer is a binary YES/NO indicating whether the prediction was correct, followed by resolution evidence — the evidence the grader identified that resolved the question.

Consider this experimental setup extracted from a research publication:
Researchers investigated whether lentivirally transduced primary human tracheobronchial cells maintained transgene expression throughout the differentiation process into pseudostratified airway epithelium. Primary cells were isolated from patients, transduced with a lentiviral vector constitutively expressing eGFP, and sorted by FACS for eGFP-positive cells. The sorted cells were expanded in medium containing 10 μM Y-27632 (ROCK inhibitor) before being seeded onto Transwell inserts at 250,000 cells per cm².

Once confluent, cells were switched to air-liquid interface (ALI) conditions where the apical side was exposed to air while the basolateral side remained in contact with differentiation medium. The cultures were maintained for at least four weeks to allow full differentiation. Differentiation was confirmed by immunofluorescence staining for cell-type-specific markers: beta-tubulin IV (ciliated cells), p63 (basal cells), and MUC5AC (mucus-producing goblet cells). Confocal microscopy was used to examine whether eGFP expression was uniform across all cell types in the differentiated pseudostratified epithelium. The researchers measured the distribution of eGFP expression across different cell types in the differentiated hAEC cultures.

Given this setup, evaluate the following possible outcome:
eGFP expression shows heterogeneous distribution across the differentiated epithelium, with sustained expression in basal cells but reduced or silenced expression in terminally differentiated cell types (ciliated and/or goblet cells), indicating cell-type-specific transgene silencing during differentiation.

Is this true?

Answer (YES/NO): NO